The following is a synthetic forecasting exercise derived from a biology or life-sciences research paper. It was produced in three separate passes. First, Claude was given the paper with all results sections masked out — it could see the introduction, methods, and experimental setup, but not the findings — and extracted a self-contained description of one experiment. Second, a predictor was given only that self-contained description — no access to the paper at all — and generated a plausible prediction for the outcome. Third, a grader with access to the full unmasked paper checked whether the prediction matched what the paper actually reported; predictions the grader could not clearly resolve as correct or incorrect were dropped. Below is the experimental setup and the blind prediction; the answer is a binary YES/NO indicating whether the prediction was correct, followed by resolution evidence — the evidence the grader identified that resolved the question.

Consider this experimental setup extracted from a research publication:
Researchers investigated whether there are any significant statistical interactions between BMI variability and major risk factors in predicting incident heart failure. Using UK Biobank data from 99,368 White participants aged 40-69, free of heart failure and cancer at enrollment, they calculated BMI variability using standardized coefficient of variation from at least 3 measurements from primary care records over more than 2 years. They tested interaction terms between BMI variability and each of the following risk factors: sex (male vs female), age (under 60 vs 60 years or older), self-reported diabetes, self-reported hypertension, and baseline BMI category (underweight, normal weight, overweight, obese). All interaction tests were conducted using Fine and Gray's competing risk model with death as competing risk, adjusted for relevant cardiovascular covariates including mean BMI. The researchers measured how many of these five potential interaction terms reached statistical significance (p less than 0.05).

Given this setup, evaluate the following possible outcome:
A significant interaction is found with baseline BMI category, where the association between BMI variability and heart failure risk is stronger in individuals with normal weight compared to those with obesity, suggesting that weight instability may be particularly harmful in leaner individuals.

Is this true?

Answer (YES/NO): NO